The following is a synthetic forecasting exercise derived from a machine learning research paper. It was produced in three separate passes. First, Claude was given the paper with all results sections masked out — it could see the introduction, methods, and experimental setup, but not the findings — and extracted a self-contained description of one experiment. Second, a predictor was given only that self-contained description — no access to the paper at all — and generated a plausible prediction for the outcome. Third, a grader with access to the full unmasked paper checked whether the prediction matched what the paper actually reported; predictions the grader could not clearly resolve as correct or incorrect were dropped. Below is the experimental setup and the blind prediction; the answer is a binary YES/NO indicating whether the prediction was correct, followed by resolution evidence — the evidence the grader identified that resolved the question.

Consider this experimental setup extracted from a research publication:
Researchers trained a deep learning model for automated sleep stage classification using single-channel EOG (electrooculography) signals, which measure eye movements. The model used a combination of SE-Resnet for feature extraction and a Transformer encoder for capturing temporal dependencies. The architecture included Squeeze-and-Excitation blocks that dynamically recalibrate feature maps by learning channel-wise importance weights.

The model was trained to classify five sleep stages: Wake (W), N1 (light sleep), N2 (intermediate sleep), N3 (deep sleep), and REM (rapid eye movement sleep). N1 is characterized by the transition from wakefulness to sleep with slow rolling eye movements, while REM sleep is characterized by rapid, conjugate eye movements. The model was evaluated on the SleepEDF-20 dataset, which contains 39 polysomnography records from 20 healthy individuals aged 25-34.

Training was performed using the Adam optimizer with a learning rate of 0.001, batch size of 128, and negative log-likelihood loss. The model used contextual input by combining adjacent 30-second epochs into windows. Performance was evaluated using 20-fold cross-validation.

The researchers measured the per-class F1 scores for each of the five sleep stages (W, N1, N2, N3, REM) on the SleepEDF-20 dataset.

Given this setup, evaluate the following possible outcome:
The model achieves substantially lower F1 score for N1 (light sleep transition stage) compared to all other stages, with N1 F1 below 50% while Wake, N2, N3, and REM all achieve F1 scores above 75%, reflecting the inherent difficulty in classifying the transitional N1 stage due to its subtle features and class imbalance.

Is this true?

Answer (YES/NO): YES